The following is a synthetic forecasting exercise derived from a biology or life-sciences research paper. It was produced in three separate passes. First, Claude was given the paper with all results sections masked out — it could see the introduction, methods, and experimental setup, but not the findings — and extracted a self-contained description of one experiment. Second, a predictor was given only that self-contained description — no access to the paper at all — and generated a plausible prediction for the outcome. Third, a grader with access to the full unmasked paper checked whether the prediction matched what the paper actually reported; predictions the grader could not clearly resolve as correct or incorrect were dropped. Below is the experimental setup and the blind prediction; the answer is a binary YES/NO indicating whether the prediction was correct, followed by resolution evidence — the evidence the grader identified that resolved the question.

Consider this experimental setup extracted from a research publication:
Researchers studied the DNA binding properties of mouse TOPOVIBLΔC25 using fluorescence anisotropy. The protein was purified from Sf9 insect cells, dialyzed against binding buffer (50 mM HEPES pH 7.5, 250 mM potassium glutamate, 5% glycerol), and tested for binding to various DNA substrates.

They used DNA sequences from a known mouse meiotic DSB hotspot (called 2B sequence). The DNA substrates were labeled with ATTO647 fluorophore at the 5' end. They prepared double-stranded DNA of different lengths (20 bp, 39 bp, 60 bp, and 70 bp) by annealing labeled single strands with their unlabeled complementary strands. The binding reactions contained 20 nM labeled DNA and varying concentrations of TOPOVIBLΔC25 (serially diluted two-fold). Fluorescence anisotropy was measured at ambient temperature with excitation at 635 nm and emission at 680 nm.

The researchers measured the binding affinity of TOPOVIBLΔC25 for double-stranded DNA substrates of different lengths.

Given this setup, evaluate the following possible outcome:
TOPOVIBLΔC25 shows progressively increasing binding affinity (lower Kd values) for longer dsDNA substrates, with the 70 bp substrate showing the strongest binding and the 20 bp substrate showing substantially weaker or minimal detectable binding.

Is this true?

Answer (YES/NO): NO